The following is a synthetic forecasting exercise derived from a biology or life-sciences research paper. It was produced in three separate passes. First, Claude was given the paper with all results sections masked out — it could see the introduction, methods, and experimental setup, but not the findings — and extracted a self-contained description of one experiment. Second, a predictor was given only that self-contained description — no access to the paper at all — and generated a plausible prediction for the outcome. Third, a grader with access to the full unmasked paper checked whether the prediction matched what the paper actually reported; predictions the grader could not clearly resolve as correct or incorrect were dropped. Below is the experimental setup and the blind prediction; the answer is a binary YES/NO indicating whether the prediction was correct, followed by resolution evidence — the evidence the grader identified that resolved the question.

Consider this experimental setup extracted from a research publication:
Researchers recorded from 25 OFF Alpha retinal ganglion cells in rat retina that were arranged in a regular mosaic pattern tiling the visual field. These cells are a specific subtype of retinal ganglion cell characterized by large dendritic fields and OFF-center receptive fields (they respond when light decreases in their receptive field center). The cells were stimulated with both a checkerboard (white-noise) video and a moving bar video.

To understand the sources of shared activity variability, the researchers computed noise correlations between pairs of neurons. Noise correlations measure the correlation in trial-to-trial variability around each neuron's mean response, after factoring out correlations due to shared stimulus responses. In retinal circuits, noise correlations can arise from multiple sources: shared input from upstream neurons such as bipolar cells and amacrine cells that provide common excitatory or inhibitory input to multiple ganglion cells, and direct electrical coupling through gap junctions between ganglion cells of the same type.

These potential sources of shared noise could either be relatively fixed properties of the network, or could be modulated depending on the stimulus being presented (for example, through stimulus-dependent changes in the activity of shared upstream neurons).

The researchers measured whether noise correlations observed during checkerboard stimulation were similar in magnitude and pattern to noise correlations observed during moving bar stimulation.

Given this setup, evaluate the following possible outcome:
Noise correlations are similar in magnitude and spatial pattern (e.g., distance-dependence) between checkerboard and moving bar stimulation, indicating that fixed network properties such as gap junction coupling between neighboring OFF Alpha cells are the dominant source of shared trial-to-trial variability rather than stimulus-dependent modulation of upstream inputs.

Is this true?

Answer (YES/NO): YES